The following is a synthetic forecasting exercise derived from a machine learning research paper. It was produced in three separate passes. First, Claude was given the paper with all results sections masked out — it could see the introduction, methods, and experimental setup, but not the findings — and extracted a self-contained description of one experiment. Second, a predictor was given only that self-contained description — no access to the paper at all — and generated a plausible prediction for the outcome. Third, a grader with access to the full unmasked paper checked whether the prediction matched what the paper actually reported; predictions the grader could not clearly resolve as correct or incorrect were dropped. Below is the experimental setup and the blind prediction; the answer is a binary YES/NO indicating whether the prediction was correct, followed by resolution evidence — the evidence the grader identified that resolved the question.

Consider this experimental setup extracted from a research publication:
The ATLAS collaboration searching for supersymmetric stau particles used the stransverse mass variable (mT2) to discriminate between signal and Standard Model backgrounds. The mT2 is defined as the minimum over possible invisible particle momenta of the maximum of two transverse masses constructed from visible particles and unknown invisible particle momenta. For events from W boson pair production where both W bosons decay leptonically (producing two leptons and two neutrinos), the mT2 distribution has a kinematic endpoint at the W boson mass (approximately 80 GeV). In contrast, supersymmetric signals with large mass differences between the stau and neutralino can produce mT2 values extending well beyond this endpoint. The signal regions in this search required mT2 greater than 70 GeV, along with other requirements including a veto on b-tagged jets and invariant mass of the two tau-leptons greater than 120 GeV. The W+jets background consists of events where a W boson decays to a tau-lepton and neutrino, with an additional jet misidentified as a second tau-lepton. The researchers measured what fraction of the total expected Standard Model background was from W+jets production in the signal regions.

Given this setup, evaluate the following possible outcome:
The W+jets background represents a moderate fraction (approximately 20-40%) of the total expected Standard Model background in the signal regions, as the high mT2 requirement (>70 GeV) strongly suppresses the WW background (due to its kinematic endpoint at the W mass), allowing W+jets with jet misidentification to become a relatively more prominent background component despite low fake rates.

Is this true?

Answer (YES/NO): YES